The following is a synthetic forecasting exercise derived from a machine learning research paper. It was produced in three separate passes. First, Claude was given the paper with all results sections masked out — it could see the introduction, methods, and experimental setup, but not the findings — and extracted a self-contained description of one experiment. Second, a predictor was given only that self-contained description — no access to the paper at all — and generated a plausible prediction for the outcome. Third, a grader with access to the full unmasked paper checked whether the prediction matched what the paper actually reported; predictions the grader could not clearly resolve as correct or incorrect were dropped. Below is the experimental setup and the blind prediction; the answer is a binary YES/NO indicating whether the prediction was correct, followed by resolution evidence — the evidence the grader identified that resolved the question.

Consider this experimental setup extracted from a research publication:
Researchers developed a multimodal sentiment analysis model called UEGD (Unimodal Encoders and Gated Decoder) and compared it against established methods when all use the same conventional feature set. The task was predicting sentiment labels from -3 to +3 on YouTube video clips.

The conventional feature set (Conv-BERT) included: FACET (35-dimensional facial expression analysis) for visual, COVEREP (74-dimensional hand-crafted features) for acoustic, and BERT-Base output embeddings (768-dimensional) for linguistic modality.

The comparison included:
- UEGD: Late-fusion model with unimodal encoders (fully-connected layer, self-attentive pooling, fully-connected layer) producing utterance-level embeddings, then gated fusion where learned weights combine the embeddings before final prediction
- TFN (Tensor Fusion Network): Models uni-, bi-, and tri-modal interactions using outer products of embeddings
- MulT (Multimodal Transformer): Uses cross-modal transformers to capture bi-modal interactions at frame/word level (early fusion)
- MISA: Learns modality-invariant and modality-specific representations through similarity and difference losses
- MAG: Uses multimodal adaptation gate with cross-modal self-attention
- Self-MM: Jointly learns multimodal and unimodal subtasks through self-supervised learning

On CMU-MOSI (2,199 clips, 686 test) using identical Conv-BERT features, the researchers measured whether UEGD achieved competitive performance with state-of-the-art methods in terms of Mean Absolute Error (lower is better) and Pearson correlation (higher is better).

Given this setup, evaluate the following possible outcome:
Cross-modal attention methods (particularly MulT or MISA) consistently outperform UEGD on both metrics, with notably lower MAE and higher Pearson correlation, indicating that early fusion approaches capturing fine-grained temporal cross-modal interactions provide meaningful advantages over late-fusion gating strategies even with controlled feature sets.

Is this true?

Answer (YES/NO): NO